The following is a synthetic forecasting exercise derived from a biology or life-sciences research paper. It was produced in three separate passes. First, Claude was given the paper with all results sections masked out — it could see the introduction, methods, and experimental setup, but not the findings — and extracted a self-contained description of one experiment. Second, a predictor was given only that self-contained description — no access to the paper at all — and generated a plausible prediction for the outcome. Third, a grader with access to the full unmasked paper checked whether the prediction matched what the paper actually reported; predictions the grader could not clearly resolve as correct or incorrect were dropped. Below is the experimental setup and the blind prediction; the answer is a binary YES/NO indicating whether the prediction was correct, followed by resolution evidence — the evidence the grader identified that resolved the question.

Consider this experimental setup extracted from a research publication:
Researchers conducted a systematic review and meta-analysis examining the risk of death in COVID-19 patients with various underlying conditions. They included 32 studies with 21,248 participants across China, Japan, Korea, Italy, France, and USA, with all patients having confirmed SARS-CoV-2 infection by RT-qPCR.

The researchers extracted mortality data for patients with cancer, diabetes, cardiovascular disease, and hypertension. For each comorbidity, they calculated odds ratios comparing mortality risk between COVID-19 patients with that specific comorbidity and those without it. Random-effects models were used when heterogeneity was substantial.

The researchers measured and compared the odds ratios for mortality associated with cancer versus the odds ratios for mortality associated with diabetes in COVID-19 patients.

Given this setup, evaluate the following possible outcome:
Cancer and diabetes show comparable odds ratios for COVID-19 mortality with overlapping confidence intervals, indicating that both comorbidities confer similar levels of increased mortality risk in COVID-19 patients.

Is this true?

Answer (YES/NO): YES